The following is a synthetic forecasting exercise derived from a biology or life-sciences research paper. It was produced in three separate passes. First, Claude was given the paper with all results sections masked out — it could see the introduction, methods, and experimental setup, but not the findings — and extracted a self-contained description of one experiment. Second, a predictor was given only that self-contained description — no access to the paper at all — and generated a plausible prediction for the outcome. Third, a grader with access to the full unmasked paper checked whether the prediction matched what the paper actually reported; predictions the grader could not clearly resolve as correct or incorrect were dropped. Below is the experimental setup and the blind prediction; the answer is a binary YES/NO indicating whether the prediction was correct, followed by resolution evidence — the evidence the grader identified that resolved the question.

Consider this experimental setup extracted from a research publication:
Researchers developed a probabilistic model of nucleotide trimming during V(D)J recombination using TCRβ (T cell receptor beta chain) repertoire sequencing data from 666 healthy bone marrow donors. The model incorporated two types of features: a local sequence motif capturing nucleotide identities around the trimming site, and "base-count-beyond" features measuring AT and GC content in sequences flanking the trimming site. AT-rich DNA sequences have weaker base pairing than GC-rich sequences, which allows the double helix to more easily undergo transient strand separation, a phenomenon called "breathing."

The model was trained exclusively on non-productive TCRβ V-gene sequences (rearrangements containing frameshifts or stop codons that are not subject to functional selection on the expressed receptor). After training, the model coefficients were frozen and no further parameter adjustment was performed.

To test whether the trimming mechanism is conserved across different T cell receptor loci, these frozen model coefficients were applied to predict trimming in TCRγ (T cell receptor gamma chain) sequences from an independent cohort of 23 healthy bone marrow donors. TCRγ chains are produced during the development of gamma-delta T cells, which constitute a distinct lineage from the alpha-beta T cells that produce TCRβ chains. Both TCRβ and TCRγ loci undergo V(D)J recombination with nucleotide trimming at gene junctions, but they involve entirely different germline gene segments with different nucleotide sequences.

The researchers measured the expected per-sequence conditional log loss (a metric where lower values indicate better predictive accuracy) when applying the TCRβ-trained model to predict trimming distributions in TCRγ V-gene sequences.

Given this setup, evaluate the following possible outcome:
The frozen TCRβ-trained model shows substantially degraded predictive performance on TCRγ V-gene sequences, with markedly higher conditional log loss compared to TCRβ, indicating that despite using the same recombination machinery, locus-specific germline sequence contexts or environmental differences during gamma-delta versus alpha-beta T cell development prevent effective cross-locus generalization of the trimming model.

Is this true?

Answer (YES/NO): NO